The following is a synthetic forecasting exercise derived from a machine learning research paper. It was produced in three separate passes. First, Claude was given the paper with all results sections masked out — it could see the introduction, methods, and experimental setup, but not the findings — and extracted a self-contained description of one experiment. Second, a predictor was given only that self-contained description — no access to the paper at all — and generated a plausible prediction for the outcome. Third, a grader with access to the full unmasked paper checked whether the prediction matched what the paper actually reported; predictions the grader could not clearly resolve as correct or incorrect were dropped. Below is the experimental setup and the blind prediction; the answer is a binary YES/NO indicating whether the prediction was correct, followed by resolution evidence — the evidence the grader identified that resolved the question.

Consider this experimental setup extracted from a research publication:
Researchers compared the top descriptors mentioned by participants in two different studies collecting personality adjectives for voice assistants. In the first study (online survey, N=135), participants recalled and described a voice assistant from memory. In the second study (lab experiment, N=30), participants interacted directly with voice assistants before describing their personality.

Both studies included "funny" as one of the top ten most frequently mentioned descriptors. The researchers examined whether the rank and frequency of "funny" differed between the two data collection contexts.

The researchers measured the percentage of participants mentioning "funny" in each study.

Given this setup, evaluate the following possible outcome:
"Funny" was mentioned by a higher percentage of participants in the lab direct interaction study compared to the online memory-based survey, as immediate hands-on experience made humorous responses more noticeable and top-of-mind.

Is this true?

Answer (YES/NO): YES